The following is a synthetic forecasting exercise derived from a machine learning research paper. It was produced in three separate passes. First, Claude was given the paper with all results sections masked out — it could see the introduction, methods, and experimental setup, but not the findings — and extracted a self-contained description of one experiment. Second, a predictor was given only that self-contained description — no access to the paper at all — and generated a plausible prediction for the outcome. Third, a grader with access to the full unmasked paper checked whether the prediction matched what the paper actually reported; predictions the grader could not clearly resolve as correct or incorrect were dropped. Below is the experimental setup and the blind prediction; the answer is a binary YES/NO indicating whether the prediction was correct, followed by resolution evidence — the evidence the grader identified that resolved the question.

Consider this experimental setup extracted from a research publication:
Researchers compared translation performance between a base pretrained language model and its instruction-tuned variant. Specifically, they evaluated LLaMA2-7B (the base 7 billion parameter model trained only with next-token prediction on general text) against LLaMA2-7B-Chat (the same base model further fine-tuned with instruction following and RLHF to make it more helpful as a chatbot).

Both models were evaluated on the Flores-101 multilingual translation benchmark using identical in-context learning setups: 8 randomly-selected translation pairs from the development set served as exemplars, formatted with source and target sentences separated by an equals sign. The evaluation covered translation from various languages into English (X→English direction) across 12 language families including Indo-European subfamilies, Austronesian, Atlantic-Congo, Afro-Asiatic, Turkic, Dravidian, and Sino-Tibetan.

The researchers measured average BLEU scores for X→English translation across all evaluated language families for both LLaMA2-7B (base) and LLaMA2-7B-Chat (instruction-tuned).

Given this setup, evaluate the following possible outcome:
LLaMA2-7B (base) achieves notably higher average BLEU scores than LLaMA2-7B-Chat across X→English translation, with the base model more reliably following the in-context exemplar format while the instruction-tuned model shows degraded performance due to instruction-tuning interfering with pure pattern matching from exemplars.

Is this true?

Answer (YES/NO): NO